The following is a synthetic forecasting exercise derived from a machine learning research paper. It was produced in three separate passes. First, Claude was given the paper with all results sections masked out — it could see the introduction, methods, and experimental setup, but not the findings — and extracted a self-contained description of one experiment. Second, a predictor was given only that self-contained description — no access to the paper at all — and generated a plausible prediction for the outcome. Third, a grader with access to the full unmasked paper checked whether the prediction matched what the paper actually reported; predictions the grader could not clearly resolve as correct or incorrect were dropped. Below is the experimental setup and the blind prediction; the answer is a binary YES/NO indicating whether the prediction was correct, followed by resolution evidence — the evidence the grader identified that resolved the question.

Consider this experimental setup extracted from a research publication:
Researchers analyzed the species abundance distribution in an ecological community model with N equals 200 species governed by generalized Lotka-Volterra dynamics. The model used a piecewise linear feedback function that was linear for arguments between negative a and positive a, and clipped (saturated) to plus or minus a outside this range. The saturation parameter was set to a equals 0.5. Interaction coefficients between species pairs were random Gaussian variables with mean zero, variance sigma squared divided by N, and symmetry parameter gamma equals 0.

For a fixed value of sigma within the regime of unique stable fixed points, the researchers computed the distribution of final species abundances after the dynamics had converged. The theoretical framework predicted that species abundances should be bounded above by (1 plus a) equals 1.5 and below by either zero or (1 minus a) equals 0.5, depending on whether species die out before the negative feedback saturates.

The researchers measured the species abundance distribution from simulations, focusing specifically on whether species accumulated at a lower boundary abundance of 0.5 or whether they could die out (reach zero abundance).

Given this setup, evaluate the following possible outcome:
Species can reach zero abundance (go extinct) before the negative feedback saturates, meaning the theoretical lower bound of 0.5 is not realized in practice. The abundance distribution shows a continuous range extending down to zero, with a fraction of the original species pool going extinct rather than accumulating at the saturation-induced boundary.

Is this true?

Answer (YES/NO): NO